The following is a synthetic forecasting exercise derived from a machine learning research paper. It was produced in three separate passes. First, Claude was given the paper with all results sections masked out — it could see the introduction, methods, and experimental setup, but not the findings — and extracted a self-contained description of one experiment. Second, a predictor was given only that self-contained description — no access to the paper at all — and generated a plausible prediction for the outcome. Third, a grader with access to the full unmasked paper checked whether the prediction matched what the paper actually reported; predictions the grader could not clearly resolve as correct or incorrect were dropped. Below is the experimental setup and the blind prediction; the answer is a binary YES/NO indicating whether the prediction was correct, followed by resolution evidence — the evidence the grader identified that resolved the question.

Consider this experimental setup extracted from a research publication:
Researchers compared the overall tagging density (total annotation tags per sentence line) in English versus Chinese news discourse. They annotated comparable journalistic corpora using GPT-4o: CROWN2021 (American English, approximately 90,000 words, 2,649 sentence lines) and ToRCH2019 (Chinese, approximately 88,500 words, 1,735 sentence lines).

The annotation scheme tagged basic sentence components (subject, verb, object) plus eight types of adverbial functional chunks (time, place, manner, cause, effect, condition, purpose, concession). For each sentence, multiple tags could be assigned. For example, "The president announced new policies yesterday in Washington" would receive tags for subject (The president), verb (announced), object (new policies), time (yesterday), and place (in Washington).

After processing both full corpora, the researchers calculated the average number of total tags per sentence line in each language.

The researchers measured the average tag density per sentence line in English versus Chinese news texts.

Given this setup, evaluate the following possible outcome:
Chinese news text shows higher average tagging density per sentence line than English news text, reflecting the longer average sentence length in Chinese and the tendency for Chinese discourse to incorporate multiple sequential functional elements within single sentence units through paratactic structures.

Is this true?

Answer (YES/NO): YES